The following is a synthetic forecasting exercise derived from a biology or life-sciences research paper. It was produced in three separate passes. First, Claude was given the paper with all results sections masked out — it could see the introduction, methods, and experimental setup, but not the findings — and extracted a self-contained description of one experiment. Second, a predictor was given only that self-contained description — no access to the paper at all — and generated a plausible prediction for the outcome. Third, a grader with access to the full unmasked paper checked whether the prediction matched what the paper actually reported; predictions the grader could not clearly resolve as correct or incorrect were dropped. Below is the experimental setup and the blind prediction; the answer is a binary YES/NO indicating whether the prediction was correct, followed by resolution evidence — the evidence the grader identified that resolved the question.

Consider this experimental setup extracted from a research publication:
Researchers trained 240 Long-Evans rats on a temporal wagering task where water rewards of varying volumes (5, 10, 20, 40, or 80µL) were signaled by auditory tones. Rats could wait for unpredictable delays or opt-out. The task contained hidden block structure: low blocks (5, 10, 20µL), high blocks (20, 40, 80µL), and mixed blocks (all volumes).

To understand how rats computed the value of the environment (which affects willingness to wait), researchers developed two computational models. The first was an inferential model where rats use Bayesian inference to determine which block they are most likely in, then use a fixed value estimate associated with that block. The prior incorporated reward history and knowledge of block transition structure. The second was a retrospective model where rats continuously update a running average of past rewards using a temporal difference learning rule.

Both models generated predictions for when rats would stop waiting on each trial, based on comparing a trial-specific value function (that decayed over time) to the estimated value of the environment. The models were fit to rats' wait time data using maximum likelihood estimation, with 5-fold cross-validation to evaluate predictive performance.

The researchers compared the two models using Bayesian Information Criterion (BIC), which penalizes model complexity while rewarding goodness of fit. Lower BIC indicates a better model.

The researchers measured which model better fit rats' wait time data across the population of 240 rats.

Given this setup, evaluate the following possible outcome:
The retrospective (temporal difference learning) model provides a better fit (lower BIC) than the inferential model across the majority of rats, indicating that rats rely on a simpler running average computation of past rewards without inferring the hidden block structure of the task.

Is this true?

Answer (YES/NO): NO